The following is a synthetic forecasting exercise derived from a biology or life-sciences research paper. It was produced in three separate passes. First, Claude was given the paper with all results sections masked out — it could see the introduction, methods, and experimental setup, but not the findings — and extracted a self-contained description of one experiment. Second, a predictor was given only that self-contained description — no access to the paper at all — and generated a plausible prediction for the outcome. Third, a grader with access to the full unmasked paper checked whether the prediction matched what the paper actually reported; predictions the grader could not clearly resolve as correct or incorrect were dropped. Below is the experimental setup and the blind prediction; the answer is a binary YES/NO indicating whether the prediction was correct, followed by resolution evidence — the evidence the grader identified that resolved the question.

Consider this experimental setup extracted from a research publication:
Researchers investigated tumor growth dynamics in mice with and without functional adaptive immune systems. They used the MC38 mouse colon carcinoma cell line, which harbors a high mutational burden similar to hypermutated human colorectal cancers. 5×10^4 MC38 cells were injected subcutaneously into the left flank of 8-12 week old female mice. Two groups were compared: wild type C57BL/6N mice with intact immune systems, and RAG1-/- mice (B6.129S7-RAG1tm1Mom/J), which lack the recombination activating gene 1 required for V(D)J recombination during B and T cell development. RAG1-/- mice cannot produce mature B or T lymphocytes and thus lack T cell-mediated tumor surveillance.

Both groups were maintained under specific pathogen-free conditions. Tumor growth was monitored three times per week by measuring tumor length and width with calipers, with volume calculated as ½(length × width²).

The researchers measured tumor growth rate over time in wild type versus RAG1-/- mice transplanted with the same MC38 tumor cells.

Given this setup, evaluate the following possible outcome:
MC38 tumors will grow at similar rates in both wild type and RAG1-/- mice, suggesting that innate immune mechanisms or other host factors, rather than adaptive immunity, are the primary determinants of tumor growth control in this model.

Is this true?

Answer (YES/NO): NO